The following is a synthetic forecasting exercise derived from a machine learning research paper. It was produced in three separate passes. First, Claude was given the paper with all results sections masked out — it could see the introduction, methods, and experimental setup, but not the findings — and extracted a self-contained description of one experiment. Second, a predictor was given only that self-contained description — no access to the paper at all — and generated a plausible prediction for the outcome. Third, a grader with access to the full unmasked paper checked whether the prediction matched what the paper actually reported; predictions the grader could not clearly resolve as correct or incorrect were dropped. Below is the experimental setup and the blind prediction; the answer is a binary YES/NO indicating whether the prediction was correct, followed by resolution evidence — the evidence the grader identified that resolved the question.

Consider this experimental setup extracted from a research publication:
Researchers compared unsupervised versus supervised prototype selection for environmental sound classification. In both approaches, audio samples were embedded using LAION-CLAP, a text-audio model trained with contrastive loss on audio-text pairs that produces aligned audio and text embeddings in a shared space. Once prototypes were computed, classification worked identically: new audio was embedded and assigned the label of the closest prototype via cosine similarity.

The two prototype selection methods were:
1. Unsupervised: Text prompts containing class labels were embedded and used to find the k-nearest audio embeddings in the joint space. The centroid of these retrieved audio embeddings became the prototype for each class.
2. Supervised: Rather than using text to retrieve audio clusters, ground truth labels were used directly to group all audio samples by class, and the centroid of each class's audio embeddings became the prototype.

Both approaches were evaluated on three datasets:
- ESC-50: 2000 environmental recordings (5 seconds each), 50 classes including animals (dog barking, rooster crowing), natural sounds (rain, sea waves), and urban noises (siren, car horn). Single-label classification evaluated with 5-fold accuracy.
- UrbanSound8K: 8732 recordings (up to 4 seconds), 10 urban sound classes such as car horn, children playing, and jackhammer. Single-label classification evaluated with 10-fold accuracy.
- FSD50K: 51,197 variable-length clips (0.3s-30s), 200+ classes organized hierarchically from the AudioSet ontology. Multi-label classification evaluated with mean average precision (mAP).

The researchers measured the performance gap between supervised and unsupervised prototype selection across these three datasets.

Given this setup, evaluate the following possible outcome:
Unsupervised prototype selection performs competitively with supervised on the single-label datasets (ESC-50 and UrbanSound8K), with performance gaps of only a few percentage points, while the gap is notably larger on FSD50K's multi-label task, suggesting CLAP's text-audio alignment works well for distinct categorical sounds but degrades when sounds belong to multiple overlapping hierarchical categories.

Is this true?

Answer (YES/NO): NO